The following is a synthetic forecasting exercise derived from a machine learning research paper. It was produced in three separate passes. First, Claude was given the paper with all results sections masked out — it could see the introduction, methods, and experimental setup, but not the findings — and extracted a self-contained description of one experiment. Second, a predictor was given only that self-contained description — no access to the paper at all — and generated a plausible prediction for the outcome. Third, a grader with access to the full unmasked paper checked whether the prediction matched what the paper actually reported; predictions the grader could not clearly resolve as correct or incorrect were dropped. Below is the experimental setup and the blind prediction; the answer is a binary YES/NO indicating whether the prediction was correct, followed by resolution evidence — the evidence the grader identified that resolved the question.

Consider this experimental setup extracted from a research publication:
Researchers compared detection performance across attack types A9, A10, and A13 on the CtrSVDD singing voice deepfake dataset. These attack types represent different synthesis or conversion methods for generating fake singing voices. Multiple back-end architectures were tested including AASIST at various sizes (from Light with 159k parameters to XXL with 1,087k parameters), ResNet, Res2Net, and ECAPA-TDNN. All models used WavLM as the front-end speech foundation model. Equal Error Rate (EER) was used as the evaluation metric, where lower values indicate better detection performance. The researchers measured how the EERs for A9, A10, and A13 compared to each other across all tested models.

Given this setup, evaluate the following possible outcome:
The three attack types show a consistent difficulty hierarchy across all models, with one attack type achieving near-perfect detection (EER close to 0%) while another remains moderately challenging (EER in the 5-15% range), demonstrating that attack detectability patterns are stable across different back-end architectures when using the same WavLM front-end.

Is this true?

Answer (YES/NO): NO